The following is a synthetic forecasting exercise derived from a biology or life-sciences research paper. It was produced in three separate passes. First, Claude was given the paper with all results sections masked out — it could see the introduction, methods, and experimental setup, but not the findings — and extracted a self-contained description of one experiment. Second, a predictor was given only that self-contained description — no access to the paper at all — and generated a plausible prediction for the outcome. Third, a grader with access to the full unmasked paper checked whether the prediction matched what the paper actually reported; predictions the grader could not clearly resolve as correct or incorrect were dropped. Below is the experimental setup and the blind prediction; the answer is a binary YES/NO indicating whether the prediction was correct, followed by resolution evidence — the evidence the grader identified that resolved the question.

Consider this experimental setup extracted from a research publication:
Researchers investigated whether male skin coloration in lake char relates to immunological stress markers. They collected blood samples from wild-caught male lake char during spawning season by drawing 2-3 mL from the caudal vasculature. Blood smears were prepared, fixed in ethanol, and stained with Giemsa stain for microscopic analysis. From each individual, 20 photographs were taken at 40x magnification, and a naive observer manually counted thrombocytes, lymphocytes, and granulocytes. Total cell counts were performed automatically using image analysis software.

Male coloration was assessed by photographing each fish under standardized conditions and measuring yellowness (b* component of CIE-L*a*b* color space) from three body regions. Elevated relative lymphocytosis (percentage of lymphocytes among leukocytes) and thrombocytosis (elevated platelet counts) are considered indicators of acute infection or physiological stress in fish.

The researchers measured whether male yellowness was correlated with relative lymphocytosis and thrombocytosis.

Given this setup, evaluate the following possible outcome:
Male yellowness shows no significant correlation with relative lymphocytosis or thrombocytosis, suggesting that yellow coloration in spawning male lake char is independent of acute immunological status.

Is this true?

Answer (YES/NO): NO